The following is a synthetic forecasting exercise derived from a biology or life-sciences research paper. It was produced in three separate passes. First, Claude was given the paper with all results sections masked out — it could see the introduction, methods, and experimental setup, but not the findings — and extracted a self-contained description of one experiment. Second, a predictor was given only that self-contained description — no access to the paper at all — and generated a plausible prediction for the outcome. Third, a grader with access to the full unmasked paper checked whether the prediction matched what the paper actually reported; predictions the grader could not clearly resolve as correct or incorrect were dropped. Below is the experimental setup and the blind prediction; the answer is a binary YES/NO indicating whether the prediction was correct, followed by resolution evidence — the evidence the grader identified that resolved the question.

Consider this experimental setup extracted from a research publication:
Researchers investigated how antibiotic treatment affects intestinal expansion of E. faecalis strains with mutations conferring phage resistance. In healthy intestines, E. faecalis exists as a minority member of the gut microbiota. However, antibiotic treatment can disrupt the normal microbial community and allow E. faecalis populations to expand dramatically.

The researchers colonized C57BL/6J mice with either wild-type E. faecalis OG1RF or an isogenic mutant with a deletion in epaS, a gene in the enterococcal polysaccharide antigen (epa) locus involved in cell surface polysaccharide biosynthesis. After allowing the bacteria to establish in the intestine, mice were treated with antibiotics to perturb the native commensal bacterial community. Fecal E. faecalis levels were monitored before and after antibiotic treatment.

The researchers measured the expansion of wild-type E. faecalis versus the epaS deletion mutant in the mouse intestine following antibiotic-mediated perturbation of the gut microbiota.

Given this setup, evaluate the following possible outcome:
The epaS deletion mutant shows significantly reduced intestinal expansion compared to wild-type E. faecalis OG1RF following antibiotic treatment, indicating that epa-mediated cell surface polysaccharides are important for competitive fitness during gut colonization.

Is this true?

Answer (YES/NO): NO